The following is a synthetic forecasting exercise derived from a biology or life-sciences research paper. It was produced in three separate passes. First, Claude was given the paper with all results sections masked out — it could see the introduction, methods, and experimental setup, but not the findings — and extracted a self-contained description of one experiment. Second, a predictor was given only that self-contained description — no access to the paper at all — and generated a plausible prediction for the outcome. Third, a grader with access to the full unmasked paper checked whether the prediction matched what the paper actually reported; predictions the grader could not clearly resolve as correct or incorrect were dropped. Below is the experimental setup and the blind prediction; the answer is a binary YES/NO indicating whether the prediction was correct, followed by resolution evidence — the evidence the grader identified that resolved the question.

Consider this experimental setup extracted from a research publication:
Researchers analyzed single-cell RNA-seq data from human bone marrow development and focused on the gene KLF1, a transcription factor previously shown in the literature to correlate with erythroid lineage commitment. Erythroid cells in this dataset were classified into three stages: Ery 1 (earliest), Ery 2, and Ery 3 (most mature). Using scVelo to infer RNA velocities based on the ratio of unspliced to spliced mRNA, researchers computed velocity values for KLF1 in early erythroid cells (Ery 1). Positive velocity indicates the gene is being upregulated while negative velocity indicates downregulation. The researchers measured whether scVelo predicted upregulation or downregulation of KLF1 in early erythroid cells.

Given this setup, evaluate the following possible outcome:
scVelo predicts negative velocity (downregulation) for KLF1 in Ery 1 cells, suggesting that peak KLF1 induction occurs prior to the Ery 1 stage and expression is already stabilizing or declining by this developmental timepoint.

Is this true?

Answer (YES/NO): YES